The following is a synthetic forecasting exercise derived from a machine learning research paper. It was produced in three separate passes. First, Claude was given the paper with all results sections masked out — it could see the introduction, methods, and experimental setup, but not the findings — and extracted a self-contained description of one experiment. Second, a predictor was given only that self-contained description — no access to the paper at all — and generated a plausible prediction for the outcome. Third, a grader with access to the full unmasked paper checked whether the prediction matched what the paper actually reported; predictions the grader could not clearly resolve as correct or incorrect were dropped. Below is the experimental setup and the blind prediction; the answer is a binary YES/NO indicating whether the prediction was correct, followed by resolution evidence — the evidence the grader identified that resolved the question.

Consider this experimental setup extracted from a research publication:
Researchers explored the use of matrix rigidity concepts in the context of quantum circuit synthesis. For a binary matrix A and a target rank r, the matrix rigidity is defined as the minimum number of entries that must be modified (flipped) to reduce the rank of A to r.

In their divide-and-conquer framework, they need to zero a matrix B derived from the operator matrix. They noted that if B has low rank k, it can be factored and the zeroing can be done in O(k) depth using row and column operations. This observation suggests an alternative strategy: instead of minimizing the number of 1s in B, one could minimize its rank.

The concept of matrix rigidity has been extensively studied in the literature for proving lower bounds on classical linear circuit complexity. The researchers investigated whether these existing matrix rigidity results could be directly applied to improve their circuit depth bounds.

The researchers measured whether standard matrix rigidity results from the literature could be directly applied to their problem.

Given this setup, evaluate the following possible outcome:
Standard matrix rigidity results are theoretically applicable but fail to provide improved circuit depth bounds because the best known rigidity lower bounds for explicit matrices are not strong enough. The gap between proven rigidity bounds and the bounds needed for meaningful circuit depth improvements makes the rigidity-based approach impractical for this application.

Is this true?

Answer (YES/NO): NO